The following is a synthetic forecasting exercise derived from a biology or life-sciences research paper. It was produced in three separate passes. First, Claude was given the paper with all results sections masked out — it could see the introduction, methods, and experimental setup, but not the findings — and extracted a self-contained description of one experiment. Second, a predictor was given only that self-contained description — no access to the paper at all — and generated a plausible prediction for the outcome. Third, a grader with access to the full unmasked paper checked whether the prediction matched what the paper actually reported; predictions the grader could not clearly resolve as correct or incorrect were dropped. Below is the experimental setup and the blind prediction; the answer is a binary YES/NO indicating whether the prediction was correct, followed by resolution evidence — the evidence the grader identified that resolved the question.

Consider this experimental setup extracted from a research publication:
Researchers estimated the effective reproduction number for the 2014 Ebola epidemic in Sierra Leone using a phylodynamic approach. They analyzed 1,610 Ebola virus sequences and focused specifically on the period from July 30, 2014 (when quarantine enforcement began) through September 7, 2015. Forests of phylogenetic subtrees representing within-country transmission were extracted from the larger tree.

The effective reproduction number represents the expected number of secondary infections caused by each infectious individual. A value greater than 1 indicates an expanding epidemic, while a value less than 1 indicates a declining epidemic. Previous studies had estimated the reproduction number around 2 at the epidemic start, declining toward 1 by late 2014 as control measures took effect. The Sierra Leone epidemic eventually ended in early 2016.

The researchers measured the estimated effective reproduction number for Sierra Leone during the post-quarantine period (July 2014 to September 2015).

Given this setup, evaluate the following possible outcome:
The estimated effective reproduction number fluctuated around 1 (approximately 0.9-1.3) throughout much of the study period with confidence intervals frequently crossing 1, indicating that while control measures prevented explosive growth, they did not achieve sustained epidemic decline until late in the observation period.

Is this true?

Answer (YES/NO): NO